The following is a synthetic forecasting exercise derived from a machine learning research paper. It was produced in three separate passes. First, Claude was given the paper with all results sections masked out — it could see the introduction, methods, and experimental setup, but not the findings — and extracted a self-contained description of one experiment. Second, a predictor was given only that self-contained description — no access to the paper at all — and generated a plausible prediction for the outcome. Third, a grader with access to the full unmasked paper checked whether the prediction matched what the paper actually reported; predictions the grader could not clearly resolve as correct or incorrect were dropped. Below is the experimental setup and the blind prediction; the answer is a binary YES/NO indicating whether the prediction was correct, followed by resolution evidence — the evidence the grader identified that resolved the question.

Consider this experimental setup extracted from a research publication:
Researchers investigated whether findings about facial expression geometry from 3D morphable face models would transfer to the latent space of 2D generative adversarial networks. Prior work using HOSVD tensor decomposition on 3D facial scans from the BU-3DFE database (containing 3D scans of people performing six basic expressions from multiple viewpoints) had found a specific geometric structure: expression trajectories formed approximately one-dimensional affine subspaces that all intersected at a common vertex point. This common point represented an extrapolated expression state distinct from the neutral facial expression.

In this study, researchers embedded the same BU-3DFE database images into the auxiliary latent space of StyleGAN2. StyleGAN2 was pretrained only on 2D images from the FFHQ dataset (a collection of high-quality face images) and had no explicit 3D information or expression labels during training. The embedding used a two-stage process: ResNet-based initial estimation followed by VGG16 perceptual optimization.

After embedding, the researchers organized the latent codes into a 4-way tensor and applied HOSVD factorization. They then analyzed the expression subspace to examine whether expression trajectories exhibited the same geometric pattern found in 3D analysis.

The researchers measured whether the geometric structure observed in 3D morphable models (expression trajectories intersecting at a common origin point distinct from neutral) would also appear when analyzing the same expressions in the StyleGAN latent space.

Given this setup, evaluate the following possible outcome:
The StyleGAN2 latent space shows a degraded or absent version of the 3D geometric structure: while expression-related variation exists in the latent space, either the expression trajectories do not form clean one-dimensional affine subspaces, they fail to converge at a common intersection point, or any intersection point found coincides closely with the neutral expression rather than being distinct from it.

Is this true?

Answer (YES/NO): NO